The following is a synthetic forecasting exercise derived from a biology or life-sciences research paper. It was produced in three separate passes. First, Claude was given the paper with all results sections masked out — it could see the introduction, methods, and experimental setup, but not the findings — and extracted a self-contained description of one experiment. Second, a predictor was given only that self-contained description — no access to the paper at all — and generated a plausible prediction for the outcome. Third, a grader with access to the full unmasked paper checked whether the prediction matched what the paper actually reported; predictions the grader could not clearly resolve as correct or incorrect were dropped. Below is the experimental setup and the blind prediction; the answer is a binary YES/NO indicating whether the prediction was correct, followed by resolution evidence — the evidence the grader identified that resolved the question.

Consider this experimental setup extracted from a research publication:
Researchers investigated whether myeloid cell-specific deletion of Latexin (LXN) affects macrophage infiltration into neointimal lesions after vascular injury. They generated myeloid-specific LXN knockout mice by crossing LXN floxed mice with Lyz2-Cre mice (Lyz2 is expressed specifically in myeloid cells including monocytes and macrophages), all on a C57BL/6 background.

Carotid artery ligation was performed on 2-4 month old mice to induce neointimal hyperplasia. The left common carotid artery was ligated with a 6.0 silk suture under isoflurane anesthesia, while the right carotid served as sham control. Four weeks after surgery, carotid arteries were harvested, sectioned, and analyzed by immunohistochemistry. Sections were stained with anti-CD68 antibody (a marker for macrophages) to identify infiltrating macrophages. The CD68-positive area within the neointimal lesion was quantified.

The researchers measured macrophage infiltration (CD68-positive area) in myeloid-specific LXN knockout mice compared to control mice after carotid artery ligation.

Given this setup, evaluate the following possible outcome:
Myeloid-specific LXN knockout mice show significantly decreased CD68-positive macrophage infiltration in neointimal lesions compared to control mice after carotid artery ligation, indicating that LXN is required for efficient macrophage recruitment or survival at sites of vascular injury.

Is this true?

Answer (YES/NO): YES